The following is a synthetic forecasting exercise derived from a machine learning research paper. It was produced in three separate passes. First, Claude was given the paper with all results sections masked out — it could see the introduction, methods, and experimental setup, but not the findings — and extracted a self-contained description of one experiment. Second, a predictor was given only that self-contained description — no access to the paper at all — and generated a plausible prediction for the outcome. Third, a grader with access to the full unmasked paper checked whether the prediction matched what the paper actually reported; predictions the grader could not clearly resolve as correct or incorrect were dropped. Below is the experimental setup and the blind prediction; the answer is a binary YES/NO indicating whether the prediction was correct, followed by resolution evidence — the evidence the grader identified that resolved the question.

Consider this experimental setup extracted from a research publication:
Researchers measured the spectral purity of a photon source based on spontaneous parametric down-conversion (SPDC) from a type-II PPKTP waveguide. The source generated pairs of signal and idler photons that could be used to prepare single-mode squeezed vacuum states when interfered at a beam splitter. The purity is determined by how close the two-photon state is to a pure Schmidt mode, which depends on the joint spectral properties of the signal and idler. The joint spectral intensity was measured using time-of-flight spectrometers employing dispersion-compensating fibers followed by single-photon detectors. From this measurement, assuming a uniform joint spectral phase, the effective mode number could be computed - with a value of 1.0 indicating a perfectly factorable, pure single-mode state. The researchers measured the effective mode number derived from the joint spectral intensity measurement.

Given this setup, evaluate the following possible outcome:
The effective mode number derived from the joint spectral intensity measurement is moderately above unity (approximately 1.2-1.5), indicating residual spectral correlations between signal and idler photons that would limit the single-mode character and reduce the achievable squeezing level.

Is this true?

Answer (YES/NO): NO